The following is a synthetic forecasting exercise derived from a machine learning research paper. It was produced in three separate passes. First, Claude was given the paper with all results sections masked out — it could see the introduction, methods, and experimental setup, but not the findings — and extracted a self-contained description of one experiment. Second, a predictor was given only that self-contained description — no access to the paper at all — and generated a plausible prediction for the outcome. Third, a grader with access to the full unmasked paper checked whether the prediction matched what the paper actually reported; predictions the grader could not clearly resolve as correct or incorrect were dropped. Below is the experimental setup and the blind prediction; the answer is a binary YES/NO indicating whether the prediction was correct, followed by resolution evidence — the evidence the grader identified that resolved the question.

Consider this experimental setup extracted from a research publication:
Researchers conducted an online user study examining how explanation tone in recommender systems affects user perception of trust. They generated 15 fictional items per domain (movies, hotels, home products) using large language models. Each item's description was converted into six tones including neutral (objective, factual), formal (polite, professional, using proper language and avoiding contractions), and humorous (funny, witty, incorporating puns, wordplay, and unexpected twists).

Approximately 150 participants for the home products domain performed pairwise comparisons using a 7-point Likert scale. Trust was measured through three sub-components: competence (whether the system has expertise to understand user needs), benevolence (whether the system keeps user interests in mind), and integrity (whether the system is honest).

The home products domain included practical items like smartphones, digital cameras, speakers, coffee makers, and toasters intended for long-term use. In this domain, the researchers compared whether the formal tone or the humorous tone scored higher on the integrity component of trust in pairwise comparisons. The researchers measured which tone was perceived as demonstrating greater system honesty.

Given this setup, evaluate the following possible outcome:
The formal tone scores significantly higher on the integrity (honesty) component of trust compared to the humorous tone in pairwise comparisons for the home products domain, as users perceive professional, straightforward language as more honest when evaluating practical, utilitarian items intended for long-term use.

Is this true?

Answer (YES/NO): NO